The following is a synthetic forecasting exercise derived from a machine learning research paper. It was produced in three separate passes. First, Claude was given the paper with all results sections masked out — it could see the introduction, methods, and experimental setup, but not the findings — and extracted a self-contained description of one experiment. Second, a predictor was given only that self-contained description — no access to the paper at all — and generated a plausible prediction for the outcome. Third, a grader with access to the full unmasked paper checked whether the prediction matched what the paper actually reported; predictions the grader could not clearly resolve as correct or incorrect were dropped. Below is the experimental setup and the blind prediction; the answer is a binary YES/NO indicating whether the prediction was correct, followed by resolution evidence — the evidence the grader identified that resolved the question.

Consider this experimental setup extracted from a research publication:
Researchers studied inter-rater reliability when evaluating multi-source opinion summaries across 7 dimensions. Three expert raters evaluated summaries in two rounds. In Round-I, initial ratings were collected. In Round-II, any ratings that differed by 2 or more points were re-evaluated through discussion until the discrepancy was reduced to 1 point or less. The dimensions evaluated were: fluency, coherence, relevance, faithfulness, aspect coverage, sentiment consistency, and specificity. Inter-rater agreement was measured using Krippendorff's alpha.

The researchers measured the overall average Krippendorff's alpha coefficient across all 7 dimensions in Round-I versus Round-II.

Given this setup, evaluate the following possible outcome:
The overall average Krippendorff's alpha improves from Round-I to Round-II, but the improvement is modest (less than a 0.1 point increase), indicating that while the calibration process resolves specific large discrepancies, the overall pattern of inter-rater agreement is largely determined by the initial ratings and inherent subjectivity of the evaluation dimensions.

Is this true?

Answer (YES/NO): NO